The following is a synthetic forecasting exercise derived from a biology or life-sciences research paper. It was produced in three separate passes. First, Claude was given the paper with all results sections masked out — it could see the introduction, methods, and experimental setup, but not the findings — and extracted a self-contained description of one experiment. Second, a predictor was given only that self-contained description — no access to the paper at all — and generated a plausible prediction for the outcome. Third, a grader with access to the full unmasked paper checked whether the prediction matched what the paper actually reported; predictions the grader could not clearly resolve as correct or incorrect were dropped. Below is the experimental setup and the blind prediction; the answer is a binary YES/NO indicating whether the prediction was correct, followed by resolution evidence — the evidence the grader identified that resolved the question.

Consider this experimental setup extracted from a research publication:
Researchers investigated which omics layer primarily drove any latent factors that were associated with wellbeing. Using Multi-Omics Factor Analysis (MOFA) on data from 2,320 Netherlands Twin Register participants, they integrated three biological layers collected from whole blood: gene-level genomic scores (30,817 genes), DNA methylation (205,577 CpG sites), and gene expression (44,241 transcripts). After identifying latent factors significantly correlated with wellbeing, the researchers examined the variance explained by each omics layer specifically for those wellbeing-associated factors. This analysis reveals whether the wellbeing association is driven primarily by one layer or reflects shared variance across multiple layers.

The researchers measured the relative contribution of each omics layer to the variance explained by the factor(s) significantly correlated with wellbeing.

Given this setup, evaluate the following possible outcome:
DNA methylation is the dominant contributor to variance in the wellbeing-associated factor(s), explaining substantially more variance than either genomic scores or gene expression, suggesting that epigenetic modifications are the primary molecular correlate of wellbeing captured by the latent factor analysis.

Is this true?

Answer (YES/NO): YES